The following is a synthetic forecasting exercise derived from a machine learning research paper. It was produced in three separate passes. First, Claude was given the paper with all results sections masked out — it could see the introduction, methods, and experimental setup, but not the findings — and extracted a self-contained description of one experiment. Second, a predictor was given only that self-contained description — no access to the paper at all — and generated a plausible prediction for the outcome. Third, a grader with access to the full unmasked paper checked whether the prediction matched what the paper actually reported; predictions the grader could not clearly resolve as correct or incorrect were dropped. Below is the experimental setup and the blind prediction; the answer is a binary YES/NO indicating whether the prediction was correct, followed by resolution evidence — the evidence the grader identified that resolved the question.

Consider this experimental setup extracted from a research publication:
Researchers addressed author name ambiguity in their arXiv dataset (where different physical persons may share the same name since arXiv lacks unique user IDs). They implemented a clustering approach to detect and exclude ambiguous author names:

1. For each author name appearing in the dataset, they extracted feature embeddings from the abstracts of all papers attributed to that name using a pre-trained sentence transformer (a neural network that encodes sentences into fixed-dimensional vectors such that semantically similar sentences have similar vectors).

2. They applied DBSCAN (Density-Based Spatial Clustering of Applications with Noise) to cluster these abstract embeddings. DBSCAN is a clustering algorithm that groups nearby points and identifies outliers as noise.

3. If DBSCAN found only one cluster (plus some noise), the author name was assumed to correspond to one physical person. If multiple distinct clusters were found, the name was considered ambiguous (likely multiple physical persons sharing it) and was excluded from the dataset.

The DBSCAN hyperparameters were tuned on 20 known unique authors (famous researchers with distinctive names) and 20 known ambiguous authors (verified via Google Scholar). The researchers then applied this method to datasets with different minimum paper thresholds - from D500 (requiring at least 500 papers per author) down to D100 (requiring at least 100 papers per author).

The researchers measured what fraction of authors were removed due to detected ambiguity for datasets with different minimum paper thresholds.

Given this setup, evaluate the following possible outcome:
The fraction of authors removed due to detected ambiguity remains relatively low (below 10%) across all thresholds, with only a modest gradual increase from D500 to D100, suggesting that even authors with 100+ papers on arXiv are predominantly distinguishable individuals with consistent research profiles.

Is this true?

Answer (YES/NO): NO